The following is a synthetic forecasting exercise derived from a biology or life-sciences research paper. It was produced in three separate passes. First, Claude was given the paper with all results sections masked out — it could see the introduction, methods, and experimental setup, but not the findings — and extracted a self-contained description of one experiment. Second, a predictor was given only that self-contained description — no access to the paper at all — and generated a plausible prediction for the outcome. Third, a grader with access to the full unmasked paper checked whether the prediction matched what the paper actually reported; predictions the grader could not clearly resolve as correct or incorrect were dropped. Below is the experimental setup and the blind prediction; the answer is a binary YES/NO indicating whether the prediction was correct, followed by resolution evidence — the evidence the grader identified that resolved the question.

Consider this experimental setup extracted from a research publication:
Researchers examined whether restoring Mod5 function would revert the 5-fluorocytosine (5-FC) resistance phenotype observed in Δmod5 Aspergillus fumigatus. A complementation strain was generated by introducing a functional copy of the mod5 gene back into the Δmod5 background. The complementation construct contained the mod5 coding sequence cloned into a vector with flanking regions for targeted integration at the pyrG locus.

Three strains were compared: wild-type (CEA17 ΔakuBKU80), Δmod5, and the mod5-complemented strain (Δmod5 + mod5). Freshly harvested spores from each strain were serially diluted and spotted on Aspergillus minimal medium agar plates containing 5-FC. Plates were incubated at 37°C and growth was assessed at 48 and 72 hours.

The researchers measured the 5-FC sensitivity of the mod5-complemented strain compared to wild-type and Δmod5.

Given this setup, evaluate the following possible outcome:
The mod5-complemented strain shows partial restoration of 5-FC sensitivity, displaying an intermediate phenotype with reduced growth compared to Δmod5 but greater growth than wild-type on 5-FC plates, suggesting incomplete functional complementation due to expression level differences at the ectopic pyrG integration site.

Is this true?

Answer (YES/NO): NO